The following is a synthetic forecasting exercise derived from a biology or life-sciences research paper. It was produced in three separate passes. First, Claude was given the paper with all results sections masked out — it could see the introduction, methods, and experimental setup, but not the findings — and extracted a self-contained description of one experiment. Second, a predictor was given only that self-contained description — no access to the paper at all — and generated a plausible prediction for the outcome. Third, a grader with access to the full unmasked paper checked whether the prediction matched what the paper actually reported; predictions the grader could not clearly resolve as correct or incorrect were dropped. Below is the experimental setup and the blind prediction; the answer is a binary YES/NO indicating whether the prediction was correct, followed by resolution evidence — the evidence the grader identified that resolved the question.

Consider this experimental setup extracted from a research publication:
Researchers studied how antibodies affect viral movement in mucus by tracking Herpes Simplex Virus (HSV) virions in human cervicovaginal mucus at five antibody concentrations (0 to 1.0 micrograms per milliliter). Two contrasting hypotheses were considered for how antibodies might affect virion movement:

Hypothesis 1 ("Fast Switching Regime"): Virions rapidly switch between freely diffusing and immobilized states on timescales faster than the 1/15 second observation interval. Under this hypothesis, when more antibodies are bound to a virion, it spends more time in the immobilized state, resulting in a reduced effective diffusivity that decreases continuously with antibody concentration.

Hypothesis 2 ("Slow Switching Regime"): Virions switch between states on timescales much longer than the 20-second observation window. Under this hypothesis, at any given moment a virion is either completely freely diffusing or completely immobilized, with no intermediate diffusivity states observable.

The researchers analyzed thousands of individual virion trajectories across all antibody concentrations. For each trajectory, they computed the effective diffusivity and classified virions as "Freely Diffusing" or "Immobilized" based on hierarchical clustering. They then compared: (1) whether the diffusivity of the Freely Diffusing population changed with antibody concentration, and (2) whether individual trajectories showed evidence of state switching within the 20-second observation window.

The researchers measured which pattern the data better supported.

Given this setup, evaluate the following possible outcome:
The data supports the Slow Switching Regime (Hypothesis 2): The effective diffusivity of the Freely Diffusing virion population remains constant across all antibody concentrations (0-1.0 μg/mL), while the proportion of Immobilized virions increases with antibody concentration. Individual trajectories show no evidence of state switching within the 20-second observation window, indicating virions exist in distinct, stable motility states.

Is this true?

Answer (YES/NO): YES